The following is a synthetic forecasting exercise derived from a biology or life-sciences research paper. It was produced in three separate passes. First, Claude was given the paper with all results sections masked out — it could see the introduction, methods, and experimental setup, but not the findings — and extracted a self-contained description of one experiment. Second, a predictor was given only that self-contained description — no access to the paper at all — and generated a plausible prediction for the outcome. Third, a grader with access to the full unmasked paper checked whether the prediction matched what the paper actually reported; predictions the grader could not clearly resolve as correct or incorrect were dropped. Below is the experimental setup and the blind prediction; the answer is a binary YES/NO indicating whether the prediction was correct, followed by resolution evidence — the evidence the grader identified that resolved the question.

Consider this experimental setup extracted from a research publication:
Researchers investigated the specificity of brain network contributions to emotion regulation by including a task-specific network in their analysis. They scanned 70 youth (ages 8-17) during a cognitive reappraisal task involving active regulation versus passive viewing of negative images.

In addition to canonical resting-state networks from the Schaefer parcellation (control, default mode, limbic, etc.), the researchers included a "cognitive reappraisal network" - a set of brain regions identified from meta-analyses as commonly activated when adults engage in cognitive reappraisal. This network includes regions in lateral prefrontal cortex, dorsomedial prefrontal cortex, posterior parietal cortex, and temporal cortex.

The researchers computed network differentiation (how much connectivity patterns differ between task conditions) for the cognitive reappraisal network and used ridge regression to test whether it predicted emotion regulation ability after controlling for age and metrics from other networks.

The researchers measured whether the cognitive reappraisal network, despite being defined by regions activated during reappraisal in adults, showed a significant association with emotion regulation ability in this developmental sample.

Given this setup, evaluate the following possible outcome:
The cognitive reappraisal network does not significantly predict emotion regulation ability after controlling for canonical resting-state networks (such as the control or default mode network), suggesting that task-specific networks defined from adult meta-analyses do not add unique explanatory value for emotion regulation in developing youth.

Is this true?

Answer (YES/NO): YES